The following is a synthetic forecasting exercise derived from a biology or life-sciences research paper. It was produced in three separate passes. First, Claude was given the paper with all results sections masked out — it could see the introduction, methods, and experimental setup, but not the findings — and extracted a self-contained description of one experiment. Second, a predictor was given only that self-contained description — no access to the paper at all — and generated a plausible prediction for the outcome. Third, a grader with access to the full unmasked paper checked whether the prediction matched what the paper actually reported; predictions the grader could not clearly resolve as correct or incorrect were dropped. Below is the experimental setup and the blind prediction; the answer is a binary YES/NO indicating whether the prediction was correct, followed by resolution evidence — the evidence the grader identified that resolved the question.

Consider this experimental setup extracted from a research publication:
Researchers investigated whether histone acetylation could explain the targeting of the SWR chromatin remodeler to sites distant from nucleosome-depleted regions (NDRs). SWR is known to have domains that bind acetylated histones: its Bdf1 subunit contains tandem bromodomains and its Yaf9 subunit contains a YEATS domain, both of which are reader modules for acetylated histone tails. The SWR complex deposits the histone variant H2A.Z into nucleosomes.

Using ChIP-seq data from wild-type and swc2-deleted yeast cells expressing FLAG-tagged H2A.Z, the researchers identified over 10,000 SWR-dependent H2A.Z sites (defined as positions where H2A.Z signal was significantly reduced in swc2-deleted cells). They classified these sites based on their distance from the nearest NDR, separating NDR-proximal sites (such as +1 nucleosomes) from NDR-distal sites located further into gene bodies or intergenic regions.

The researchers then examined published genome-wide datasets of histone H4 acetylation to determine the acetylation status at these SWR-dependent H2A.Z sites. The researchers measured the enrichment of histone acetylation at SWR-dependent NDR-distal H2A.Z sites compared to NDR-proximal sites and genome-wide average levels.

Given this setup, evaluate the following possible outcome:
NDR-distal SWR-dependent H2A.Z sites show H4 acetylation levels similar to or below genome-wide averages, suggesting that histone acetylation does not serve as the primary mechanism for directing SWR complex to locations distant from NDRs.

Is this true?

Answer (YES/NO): YES